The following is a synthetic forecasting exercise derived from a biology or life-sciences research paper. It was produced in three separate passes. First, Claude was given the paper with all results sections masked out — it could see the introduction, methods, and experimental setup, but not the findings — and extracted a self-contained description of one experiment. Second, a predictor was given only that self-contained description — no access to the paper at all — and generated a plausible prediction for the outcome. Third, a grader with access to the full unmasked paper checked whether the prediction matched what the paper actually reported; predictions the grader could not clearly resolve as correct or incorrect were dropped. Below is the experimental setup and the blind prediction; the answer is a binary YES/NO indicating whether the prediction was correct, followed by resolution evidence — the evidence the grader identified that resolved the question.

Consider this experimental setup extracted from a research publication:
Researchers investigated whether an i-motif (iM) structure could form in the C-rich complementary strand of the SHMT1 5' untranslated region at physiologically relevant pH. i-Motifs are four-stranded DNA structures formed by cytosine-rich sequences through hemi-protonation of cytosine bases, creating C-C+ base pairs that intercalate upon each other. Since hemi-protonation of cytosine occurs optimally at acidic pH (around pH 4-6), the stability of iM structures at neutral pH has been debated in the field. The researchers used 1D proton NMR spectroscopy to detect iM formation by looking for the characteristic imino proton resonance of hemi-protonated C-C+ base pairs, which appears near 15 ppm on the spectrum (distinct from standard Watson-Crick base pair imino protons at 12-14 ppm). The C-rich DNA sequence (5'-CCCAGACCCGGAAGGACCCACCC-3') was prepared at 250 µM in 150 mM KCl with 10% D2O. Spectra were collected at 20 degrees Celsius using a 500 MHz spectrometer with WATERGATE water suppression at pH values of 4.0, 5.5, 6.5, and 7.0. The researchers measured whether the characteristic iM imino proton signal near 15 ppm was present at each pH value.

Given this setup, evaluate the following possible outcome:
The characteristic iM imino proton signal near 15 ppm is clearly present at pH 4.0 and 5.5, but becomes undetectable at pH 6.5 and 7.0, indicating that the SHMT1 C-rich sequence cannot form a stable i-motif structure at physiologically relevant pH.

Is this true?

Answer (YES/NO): NO